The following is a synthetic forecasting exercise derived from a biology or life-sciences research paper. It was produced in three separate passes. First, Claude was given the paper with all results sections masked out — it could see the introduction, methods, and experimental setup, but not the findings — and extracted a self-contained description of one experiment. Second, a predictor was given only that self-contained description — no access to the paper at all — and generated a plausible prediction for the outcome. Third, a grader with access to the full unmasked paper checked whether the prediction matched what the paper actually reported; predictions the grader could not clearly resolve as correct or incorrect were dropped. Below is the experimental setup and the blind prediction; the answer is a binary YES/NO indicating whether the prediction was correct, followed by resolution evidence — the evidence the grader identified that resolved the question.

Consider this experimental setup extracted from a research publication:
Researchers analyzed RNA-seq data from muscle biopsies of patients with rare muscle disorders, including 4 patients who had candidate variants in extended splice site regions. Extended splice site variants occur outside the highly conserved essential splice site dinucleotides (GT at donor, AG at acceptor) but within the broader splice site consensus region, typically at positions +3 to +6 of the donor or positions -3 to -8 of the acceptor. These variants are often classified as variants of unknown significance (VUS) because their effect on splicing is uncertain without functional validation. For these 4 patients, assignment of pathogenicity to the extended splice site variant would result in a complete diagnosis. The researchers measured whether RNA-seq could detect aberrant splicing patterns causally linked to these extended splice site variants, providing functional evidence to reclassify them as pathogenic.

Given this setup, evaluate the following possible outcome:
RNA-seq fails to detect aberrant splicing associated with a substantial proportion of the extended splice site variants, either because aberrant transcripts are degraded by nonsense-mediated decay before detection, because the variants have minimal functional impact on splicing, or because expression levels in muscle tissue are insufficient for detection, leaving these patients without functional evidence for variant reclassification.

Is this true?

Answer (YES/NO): NO